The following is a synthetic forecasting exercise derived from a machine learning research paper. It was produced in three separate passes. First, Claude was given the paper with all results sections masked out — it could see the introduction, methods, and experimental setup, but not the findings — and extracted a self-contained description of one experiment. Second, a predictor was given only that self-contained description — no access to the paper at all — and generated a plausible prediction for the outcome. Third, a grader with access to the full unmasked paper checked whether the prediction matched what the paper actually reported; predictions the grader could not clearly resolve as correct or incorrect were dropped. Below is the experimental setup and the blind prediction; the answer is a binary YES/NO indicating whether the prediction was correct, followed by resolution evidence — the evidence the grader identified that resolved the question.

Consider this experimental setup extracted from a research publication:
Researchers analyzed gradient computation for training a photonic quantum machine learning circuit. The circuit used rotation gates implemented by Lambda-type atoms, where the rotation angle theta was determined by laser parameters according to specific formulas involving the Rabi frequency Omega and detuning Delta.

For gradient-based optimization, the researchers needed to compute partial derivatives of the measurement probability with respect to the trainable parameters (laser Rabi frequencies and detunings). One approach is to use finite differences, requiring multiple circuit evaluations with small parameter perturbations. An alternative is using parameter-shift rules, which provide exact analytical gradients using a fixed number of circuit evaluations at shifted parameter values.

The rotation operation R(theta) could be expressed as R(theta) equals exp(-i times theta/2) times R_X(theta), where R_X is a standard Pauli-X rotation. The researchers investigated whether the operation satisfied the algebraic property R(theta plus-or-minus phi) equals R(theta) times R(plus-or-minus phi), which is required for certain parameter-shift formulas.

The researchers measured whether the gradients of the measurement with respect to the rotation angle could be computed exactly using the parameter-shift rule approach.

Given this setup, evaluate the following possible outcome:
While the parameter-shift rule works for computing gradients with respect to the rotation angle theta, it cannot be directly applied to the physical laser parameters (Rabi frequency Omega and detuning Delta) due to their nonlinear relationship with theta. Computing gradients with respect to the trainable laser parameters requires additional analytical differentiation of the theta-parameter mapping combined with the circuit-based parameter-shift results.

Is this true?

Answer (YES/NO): YES